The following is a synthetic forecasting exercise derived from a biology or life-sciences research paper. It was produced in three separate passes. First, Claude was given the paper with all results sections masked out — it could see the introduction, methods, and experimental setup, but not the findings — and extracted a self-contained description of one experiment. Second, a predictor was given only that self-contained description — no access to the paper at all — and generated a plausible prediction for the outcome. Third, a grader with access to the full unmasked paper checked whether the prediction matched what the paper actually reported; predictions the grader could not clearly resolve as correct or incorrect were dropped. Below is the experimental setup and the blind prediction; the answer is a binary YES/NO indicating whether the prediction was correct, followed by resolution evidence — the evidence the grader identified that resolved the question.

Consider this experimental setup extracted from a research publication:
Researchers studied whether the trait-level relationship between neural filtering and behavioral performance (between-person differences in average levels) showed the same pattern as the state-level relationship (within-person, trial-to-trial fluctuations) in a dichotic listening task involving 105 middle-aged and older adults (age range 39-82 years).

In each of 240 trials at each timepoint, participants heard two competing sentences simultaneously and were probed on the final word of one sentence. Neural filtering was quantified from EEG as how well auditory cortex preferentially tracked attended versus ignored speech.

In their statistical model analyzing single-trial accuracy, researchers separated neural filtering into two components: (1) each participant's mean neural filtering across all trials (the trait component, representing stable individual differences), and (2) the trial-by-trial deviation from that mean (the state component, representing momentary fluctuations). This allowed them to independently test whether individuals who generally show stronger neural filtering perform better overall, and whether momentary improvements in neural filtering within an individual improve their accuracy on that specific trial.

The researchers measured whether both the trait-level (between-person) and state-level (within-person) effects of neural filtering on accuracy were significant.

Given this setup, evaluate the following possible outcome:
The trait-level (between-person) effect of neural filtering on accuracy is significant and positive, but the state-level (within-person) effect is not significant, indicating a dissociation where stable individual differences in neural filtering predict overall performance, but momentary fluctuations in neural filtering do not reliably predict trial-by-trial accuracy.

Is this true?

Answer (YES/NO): NO